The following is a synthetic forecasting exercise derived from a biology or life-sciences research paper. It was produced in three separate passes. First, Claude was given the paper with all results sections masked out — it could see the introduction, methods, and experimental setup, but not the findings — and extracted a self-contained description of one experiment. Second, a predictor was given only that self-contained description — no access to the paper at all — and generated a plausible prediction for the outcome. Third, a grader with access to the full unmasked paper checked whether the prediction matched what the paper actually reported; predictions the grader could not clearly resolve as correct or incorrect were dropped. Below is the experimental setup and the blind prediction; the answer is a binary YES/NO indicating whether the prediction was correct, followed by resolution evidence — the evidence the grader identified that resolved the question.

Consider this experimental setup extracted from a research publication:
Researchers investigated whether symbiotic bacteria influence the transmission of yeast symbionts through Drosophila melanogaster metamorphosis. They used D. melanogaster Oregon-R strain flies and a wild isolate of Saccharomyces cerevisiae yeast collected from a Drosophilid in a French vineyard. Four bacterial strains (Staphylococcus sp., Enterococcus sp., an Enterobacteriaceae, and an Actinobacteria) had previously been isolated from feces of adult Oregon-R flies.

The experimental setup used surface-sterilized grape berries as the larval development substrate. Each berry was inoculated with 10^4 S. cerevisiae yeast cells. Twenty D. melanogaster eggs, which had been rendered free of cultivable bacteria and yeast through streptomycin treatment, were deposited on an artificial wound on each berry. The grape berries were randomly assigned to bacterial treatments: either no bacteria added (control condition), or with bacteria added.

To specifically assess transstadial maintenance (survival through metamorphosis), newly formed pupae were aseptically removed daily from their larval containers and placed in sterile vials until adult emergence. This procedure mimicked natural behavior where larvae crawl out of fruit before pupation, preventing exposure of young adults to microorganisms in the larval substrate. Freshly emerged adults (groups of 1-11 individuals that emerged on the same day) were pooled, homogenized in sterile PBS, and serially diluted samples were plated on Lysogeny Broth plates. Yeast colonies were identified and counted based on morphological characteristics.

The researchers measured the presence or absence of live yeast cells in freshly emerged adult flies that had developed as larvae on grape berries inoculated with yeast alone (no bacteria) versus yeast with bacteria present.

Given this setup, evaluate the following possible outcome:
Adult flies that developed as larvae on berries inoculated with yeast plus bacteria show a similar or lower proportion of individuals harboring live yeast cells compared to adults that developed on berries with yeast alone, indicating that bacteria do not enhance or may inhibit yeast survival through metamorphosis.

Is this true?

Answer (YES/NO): NO